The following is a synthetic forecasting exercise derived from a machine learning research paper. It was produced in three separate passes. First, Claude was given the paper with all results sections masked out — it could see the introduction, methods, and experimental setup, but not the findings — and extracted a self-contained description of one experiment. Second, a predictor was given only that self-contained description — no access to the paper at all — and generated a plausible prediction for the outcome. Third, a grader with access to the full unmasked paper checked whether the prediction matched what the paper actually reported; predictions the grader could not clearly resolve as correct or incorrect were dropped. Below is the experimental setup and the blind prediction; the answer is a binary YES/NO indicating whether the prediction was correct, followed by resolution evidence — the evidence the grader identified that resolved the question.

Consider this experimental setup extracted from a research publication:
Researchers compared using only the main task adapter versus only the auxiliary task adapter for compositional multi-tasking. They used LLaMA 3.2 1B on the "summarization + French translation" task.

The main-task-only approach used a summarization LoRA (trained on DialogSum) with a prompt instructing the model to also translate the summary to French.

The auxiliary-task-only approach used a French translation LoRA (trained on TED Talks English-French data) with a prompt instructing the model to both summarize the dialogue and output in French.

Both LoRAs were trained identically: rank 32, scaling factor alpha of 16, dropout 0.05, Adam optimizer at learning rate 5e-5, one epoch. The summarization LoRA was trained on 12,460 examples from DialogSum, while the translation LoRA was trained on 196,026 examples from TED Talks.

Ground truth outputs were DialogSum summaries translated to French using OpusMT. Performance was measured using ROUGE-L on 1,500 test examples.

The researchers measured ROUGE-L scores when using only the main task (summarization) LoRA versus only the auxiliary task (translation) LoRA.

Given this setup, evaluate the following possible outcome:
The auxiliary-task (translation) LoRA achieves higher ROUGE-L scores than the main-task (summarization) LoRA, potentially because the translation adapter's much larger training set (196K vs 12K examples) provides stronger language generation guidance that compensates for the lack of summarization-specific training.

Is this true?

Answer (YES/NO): YES